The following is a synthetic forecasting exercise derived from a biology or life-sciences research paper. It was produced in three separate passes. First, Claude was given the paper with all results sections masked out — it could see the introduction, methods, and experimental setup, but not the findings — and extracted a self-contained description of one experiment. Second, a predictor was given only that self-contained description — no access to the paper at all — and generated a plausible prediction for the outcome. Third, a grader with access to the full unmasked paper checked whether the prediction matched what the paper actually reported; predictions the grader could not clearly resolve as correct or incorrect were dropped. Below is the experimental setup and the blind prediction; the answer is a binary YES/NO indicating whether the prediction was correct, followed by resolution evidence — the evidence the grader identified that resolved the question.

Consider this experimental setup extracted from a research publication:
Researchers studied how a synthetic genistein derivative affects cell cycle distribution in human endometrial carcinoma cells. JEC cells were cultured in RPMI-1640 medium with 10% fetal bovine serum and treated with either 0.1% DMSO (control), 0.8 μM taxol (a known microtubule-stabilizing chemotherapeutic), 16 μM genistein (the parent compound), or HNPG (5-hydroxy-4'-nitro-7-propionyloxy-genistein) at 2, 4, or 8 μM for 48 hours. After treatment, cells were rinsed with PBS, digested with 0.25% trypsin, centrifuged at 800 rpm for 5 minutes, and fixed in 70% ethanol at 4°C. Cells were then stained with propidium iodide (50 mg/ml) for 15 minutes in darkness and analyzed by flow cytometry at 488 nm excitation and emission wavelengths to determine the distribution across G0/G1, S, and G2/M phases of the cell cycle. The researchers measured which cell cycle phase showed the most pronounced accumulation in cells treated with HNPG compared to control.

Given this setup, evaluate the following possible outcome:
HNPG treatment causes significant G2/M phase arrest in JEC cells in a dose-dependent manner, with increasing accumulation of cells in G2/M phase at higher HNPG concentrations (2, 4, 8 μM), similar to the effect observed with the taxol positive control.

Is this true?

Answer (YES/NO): NO